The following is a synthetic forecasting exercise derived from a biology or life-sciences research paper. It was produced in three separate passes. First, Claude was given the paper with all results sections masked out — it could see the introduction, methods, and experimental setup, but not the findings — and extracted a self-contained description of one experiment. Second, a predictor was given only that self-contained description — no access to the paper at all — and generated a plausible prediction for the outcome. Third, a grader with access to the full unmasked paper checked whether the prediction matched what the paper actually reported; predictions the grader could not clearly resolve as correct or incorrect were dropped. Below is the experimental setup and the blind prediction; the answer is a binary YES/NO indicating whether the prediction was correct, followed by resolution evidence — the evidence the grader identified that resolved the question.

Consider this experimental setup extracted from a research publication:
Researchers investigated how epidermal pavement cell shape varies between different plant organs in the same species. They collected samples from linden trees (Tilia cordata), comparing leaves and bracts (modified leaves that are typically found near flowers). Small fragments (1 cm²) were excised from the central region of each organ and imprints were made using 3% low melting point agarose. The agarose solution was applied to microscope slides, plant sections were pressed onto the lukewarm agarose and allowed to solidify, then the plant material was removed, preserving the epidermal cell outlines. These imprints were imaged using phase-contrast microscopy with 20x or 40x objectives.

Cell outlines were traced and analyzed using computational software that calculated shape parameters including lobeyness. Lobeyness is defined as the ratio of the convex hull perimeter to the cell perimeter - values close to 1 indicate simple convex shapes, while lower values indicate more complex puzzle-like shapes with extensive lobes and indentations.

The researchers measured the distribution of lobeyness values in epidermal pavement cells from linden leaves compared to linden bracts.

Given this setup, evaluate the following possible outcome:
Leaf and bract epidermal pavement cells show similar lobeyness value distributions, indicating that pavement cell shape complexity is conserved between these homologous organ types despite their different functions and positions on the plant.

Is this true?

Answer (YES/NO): NO